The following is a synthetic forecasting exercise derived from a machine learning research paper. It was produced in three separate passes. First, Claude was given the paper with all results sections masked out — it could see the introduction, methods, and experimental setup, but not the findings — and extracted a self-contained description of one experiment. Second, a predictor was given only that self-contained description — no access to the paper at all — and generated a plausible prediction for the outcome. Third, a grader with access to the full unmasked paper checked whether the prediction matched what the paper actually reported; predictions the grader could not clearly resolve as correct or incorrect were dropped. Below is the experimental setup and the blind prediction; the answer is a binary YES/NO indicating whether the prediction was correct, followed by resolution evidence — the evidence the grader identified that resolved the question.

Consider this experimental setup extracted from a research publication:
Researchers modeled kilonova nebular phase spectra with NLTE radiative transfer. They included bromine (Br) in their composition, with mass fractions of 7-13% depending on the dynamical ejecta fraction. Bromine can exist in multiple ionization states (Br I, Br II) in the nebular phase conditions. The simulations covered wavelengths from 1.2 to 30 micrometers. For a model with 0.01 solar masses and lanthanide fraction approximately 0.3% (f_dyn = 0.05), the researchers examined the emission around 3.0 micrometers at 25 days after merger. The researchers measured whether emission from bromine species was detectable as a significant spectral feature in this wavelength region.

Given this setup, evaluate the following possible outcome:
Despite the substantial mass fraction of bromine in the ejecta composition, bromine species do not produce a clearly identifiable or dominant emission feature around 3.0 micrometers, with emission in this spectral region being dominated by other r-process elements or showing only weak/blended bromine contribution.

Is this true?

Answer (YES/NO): NO